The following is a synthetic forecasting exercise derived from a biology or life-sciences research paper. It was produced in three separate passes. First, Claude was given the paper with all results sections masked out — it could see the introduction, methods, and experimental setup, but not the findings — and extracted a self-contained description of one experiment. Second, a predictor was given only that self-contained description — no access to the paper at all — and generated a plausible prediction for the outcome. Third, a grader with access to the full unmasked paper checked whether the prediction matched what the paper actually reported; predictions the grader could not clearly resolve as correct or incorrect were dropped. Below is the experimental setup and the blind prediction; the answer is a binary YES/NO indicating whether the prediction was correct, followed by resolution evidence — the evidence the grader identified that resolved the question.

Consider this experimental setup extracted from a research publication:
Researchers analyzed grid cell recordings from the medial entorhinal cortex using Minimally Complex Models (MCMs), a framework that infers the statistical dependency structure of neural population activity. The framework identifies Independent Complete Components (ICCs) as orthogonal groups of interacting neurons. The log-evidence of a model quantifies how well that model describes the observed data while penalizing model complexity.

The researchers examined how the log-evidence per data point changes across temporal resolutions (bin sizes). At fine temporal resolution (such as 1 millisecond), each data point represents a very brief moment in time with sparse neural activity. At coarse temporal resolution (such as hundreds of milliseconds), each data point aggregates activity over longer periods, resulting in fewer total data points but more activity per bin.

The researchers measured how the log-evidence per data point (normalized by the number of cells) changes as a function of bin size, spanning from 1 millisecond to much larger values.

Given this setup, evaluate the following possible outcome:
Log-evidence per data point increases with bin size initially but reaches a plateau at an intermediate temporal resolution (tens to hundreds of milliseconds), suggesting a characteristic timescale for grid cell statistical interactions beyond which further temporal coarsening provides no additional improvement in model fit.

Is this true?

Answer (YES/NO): NO